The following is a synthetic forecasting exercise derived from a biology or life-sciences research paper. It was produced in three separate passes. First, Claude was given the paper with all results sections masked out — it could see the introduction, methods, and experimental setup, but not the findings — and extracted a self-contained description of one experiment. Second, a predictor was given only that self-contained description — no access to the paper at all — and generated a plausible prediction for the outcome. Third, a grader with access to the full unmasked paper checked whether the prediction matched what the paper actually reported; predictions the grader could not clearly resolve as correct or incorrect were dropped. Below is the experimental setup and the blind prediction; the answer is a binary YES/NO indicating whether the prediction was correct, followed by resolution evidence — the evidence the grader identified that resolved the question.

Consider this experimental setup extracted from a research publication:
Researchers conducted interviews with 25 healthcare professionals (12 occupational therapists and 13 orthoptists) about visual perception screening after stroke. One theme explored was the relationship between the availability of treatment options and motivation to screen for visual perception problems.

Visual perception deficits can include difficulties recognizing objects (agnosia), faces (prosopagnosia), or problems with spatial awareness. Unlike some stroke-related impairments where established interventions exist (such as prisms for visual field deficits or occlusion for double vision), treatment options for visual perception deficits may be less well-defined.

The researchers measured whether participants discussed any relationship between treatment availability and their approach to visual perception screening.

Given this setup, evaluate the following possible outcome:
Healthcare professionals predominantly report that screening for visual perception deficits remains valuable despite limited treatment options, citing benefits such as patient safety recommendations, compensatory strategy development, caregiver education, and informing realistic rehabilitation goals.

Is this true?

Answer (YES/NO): NO